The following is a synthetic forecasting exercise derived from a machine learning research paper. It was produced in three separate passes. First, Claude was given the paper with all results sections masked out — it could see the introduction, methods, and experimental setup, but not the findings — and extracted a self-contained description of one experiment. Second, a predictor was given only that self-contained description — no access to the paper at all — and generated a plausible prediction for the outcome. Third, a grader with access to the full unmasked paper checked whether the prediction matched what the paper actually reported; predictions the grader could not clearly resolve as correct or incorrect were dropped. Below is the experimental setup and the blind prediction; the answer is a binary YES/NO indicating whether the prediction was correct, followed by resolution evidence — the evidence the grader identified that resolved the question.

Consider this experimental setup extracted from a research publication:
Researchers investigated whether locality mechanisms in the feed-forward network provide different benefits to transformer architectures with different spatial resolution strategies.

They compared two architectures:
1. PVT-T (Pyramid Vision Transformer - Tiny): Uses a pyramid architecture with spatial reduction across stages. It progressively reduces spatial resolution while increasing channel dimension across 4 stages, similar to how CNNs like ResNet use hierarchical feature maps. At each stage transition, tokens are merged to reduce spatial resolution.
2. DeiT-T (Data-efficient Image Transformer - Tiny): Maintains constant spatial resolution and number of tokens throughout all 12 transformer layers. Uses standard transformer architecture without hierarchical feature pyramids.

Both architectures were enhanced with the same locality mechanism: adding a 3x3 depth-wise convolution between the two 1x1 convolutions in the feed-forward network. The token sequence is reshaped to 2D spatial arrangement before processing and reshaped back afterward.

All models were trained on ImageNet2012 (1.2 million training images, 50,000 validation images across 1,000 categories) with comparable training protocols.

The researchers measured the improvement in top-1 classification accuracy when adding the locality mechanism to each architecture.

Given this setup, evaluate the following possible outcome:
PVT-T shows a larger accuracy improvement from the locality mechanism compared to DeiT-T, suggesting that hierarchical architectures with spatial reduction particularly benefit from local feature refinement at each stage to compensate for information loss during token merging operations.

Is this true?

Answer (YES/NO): YES